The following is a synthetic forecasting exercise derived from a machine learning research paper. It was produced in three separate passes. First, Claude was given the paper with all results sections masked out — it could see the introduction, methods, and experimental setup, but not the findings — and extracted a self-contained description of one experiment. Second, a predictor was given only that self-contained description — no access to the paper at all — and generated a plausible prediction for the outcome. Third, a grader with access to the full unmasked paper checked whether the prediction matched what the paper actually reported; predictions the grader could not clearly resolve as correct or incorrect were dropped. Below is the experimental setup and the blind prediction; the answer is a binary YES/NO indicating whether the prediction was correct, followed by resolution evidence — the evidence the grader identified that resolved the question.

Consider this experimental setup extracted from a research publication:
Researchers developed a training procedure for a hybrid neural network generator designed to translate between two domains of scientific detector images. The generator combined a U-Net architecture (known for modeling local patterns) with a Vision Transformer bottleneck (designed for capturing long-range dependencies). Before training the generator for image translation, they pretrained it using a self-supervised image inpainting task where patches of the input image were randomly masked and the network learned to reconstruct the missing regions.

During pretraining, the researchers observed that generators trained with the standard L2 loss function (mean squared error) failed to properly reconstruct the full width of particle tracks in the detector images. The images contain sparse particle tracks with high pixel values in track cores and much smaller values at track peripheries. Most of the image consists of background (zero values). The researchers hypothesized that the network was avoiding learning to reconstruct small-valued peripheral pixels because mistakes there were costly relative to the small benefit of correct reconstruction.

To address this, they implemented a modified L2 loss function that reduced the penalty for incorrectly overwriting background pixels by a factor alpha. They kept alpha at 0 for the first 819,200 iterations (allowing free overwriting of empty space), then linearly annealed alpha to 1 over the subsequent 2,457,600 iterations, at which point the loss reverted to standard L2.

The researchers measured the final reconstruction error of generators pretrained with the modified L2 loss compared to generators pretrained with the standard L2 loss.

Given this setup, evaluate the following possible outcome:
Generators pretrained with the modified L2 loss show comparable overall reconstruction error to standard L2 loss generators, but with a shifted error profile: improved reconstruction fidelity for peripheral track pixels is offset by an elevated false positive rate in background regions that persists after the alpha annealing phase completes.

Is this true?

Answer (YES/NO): NO